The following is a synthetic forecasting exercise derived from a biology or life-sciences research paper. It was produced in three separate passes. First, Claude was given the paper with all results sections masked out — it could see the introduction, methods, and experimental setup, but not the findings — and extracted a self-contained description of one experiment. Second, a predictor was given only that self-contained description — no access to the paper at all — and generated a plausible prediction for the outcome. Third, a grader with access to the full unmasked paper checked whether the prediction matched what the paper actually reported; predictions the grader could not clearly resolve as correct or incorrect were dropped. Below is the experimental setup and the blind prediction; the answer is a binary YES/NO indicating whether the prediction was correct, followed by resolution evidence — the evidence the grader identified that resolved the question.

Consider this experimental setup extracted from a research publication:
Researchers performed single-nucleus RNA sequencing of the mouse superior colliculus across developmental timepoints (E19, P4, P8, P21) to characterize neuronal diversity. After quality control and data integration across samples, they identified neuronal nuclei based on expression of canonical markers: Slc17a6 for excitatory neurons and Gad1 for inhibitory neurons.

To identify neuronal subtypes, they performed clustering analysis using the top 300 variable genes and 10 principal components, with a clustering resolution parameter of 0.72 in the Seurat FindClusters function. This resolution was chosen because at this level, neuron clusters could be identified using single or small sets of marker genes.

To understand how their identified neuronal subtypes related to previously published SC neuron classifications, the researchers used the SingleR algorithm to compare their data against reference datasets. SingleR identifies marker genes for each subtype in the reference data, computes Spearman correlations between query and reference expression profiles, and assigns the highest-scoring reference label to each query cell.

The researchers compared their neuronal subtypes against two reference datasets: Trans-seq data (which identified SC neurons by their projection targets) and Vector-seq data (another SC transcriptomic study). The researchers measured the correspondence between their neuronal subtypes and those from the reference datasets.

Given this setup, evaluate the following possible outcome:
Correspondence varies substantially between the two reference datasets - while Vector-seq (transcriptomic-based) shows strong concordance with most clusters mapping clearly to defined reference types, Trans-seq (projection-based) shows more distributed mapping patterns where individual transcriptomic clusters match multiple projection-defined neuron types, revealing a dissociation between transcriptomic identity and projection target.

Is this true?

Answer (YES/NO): NO